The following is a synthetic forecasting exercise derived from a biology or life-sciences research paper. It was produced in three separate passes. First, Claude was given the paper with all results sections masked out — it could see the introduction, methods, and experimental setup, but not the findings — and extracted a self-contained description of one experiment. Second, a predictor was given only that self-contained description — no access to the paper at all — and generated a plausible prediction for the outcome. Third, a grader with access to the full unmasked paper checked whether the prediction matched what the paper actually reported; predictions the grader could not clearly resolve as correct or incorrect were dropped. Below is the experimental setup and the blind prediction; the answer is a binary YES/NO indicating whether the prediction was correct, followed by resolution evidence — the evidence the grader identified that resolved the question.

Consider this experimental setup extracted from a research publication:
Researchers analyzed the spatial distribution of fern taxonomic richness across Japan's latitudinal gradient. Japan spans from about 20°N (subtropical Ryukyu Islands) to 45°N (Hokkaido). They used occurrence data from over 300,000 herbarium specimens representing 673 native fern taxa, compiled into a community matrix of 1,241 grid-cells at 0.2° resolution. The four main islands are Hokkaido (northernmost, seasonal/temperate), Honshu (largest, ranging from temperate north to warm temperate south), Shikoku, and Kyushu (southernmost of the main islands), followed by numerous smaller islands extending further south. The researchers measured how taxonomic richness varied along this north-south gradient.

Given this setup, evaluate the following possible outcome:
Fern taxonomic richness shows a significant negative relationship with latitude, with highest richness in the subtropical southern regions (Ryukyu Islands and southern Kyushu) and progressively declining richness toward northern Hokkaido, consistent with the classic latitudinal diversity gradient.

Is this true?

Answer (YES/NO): NO